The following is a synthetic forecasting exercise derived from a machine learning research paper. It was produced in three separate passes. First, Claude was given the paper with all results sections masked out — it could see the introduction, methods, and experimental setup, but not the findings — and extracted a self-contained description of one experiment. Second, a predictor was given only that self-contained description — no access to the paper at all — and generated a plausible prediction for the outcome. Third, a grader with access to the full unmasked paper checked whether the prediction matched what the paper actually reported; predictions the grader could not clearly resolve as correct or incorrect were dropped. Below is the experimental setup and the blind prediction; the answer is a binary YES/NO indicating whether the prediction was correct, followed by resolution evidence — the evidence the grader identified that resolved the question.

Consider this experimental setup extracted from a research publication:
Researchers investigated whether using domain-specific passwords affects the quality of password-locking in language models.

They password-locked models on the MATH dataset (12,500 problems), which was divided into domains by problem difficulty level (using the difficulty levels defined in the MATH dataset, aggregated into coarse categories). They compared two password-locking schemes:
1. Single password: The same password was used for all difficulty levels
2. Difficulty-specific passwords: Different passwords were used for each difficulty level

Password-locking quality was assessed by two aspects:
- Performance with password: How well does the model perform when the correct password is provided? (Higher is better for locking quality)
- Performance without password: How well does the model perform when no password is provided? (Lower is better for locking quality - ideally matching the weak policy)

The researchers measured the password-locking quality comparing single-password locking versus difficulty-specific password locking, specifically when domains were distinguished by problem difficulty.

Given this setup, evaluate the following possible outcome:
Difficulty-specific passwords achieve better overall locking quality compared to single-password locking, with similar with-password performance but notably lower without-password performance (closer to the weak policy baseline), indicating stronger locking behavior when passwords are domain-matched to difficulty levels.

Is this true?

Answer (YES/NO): NO